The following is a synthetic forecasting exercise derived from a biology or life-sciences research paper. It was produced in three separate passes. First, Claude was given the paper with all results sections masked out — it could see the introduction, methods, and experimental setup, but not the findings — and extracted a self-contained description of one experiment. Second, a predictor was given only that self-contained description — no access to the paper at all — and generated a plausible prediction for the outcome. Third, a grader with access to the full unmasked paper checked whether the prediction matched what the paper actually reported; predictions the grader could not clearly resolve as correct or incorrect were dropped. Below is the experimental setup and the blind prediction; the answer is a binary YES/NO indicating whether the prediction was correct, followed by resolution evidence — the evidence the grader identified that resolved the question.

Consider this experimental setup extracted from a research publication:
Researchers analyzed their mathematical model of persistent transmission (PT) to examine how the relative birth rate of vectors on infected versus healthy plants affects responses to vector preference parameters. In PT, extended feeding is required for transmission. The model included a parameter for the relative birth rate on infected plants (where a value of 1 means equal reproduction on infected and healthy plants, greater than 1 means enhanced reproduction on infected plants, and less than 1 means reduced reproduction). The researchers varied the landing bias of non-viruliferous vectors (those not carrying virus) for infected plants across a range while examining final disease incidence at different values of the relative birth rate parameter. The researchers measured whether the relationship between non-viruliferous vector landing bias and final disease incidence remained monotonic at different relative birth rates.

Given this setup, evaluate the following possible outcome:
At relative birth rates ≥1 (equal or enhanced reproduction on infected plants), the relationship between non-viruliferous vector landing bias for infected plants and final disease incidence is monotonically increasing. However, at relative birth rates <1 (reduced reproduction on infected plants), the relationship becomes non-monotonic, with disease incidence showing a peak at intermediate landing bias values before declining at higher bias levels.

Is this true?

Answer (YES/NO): NO